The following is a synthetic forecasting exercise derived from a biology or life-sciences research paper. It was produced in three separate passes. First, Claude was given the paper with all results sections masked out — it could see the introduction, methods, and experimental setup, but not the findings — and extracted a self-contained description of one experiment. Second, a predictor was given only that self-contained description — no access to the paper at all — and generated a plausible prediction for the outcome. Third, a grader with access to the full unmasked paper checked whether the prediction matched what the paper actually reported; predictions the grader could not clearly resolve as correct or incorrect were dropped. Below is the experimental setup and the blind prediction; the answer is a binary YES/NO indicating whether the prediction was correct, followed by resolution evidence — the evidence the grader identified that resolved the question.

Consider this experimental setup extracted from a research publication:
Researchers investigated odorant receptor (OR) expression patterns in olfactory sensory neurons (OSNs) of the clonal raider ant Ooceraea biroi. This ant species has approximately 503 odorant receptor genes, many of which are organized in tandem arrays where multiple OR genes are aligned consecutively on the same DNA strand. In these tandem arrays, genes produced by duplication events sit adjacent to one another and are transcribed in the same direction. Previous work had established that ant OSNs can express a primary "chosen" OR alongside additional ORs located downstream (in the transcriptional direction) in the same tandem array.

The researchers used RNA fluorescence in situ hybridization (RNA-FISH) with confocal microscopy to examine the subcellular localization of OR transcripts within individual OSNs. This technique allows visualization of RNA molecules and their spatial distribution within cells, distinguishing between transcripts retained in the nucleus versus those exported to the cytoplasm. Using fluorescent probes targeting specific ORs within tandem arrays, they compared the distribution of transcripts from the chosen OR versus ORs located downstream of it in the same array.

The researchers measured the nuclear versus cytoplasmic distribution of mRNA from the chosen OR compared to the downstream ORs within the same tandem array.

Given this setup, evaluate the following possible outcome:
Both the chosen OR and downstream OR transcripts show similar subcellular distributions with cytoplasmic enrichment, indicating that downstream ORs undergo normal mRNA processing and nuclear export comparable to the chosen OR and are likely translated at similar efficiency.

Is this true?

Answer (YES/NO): NO